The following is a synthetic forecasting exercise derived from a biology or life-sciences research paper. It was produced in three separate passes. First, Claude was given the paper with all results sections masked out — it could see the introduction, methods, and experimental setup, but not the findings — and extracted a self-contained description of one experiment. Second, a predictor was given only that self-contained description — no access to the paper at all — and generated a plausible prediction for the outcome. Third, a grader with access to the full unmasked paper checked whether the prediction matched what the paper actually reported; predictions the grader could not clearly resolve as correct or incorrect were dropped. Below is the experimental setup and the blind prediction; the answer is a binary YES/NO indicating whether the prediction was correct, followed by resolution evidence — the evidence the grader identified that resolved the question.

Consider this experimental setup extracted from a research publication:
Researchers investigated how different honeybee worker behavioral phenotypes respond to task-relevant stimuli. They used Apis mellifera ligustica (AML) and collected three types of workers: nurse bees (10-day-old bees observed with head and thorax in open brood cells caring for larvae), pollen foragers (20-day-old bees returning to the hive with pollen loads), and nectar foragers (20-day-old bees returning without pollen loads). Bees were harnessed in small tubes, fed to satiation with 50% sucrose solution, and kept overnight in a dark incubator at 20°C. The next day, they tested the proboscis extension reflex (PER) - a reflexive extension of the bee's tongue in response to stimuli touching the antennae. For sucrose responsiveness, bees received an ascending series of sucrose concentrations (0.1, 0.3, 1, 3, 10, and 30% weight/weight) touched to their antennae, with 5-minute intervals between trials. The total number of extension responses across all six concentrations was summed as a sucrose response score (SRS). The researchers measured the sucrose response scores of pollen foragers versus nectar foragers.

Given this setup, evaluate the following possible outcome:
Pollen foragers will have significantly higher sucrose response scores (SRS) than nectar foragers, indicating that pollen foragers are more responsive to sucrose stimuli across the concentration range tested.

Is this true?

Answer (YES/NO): YES